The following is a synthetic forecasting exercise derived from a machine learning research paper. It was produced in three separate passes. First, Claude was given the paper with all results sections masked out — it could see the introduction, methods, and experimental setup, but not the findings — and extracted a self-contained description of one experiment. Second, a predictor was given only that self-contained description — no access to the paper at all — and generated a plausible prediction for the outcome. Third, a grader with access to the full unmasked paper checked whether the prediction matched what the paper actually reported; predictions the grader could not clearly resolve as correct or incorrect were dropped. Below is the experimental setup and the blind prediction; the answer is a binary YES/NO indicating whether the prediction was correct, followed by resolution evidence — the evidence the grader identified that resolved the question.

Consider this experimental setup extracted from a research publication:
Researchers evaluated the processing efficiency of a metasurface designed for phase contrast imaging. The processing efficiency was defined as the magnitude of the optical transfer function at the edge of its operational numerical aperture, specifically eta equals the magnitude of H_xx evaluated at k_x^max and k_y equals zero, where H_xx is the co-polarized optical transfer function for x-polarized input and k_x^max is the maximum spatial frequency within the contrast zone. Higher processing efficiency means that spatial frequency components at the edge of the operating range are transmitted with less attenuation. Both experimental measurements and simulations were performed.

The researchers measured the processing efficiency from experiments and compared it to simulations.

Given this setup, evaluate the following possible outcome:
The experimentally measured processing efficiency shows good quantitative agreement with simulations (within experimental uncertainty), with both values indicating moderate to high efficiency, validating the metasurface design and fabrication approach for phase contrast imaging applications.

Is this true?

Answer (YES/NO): YES